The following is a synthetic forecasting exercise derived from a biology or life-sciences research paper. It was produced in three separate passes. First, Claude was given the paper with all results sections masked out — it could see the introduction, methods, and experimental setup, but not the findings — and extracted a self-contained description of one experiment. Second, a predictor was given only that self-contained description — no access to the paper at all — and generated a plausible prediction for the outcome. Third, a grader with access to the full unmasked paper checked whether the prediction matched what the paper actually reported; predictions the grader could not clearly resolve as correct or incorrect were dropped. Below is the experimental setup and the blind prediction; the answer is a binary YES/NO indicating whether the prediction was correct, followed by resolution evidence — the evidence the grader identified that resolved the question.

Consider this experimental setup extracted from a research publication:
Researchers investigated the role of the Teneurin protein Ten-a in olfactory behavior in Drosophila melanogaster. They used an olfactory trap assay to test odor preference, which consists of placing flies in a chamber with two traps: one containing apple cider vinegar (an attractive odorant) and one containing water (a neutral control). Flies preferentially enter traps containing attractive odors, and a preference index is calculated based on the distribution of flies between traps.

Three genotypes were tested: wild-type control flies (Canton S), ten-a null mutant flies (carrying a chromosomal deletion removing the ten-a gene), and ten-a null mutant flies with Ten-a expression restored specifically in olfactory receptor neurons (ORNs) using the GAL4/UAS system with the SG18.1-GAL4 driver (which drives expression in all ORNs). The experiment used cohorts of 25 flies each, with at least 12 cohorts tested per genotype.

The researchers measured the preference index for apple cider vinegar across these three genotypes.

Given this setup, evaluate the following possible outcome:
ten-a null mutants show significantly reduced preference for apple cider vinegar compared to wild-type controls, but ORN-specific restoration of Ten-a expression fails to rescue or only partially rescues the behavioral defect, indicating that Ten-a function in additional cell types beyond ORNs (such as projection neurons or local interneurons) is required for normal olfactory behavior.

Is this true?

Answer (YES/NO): YES